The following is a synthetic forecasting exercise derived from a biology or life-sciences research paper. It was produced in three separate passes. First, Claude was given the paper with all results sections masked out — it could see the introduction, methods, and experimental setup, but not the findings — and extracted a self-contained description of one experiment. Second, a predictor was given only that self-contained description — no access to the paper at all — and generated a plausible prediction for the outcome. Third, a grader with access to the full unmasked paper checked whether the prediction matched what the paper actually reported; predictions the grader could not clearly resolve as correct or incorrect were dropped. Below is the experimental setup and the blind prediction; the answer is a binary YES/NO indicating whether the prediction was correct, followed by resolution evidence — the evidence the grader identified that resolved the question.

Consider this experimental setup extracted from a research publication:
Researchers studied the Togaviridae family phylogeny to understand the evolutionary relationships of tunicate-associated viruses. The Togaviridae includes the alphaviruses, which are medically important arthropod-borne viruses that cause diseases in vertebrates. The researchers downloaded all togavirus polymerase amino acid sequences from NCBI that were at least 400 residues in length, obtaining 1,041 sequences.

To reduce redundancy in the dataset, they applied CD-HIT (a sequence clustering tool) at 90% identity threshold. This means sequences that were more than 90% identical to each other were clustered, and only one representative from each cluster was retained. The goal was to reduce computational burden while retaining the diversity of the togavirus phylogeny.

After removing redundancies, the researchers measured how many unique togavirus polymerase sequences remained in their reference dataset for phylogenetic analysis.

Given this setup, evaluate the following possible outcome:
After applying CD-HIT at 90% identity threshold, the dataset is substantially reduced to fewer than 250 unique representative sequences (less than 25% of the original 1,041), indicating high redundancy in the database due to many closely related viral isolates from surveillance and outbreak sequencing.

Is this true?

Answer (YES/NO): YES